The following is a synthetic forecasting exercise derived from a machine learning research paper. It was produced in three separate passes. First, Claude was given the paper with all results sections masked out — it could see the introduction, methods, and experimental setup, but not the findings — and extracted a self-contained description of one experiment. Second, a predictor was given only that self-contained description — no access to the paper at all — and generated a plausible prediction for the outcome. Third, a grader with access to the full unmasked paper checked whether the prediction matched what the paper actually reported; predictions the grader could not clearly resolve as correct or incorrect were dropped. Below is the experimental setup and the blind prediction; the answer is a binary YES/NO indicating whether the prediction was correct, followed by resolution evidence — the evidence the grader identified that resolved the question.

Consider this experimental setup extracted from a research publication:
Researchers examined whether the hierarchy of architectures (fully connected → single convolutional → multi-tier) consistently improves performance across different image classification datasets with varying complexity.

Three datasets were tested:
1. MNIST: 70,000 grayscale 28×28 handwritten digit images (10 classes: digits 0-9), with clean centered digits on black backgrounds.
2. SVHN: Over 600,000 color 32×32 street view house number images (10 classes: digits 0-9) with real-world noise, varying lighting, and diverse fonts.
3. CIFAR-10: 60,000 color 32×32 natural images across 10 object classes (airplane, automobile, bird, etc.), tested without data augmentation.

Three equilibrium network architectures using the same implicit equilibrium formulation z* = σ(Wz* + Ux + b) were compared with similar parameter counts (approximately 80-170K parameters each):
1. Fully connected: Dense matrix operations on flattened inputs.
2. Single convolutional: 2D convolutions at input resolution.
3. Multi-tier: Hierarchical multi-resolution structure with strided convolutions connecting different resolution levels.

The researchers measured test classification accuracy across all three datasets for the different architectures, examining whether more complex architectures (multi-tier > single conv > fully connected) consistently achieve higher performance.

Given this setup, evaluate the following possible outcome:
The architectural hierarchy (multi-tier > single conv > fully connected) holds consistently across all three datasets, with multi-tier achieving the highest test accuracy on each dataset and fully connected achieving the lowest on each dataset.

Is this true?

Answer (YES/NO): NO